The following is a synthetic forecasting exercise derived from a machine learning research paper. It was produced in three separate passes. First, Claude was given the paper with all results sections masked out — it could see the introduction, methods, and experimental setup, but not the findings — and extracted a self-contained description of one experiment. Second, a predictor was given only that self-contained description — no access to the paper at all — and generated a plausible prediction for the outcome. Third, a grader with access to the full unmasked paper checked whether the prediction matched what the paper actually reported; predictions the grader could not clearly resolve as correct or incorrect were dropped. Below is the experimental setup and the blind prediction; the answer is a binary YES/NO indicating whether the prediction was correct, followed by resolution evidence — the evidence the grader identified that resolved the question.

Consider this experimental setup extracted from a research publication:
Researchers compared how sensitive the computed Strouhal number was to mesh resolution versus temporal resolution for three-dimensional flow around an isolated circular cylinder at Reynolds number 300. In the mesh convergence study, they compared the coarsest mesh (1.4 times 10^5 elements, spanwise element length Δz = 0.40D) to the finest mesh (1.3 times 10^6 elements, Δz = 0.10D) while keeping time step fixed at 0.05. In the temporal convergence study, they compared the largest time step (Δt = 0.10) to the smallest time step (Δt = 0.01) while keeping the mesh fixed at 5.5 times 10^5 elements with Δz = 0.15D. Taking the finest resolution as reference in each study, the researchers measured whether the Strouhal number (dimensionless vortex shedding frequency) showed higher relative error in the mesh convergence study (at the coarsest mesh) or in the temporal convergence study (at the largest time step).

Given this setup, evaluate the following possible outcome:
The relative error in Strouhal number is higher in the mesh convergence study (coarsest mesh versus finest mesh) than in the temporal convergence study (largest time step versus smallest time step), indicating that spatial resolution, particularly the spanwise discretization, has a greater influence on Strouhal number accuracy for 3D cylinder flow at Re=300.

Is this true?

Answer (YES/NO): YES